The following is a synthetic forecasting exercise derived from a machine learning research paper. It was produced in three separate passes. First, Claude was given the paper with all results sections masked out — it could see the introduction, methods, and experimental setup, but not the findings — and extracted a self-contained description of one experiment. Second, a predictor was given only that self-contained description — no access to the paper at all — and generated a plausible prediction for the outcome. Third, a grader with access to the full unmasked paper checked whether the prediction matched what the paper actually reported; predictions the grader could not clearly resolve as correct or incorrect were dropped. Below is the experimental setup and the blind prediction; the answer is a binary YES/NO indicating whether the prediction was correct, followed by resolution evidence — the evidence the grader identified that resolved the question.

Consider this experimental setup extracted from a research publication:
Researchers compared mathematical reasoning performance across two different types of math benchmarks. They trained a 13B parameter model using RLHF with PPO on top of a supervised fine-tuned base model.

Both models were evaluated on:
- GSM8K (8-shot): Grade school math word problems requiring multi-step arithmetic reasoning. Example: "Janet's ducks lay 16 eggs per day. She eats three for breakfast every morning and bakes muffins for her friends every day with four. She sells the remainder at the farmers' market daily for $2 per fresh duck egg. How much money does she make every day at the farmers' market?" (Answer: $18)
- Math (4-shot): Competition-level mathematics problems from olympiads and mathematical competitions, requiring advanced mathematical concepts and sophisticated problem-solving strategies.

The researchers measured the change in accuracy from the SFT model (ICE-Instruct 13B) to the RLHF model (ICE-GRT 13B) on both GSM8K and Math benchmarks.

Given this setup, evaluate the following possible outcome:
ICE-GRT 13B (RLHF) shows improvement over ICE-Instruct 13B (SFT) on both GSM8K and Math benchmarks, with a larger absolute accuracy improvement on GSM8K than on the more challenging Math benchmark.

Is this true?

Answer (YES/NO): NO